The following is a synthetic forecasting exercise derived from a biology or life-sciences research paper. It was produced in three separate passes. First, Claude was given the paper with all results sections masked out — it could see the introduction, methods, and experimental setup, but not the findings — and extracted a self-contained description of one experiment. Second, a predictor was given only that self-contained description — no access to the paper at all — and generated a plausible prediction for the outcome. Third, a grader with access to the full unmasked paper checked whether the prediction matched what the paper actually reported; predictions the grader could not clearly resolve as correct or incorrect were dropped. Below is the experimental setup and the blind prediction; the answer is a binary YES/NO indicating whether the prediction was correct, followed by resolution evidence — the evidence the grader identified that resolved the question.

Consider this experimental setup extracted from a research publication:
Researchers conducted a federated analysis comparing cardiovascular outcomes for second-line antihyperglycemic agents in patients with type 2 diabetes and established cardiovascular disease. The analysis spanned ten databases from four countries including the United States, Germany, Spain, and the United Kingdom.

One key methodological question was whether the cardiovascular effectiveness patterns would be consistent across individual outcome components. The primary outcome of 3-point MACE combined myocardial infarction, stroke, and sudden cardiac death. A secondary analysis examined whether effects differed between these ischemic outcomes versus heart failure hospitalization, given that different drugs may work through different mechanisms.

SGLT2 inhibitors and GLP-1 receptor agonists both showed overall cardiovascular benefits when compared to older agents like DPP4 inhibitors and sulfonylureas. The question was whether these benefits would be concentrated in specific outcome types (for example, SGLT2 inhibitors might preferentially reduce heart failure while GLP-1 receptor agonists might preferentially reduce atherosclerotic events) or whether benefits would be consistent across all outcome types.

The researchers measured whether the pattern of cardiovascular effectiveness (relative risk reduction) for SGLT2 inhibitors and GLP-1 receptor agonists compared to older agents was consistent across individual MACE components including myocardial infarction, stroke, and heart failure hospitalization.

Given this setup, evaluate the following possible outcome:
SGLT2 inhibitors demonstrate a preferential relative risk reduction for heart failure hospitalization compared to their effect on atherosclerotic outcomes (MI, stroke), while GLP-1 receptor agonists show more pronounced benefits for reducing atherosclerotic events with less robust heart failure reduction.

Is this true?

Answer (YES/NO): NO